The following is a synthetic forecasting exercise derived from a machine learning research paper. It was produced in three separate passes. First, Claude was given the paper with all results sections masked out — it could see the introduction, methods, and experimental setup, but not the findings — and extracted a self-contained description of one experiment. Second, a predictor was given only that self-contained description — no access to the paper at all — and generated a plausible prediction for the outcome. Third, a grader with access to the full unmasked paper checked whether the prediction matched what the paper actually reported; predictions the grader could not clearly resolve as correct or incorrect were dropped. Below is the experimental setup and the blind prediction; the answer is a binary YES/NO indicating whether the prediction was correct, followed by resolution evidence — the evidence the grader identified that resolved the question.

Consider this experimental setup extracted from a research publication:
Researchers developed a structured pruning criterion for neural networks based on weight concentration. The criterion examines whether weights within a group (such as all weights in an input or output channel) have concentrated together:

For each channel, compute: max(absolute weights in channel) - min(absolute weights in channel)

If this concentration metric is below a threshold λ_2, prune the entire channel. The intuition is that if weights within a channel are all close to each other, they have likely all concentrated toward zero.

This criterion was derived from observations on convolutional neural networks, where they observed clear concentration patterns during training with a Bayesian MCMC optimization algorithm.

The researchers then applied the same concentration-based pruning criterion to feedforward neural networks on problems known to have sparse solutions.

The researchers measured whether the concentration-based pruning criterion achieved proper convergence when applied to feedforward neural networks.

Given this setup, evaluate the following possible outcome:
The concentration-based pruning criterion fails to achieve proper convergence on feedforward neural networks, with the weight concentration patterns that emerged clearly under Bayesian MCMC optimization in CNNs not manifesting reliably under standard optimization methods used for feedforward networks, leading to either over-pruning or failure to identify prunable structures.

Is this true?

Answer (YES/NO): NO